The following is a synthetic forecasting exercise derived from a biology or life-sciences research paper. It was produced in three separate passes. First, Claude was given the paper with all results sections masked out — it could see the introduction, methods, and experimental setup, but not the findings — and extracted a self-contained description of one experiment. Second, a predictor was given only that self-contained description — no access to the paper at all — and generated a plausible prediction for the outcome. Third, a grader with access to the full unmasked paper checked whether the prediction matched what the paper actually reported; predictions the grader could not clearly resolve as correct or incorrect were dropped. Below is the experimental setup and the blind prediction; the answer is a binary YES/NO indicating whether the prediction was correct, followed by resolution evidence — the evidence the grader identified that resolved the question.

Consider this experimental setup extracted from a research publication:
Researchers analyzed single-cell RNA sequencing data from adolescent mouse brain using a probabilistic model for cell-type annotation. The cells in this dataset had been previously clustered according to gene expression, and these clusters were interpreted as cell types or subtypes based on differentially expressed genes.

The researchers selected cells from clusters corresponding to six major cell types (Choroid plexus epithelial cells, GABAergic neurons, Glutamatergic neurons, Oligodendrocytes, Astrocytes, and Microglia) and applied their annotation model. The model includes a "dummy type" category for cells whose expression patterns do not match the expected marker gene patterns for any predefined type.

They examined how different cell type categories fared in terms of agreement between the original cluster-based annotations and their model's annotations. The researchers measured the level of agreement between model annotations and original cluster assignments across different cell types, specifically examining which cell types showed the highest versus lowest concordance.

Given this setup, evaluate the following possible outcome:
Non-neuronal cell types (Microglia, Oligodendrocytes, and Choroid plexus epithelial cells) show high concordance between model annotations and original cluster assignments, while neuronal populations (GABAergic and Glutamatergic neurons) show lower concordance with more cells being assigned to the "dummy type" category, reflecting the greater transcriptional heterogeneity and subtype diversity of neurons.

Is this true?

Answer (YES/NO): YES